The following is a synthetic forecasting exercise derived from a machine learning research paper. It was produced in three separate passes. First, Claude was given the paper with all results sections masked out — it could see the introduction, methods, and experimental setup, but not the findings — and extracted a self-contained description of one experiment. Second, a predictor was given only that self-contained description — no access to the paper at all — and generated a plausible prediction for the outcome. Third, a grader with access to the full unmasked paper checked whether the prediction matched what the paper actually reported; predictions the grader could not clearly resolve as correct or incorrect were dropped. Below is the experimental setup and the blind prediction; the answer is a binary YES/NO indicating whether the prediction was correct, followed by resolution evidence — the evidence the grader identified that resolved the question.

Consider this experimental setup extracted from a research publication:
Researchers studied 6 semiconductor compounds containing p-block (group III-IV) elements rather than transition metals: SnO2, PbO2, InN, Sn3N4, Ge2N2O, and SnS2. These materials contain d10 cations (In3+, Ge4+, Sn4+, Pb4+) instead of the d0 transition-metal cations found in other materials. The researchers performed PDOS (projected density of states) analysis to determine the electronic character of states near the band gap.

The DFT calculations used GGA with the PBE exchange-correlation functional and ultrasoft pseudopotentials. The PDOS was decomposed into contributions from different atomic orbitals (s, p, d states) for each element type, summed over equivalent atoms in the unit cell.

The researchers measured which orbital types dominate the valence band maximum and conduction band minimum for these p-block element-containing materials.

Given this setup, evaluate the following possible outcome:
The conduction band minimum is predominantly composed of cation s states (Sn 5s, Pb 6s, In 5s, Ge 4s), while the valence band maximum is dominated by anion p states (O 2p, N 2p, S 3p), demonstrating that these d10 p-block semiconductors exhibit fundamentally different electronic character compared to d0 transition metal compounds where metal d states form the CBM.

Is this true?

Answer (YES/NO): NO